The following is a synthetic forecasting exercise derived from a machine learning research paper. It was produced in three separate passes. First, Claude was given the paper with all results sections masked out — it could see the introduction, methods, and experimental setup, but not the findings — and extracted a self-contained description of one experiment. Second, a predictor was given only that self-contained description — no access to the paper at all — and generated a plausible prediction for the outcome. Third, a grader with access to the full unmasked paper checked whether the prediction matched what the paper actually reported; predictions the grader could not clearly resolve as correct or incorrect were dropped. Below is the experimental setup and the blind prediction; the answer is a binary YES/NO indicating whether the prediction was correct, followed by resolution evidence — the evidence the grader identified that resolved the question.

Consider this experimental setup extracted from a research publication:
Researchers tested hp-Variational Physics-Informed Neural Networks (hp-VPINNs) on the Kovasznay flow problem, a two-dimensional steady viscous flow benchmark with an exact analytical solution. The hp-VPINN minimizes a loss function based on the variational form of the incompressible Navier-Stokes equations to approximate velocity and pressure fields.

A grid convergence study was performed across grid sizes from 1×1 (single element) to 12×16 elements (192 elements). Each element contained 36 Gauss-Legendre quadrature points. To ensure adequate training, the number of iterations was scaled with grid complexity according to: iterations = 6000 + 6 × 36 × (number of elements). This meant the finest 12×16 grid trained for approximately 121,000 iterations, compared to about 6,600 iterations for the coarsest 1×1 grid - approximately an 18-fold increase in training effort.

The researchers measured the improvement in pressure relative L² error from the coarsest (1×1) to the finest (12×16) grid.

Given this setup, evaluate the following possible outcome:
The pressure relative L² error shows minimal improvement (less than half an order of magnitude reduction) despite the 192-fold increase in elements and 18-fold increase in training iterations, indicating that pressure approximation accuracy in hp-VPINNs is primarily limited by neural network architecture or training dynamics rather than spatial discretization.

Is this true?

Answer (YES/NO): NO